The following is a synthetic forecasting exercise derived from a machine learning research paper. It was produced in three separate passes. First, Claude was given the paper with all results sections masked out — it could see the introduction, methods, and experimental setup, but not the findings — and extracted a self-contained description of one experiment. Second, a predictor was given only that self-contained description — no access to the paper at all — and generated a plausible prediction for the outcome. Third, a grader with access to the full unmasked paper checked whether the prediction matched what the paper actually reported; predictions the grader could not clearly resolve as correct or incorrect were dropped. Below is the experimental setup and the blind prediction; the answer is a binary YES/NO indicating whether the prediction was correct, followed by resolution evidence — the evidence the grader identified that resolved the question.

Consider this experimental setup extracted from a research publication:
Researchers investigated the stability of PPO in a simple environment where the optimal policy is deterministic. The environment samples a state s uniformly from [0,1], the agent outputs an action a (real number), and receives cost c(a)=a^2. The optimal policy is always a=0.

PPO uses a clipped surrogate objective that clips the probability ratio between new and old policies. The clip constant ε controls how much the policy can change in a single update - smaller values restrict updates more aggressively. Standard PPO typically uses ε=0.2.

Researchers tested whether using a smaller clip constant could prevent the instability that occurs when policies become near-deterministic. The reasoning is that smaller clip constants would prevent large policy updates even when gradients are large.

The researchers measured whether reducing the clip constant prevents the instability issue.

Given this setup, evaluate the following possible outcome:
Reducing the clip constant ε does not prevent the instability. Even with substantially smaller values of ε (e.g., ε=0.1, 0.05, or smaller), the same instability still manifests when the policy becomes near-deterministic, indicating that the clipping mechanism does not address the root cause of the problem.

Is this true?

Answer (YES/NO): YES